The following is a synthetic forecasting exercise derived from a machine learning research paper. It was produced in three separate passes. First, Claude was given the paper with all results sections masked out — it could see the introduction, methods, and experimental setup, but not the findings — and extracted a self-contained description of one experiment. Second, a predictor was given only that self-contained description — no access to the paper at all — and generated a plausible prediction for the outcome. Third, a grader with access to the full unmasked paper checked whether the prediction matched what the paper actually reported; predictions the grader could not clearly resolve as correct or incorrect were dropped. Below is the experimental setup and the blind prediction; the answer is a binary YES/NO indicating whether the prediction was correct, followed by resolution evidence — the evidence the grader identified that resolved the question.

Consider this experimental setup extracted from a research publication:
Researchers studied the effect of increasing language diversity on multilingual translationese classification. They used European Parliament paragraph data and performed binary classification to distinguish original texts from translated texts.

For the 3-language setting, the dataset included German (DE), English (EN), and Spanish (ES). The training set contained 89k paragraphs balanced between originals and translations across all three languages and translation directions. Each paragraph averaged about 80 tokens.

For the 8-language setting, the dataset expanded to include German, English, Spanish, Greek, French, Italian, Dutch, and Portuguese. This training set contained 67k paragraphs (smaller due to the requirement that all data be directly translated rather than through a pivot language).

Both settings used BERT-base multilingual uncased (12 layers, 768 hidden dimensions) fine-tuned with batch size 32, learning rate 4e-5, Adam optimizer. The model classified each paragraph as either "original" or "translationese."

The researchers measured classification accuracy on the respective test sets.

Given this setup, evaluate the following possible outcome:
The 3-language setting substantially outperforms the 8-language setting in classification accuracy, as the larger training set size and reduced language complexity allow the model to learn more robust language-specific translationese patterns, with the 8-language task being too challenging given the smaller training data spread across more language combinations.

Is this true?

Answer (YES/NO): YES